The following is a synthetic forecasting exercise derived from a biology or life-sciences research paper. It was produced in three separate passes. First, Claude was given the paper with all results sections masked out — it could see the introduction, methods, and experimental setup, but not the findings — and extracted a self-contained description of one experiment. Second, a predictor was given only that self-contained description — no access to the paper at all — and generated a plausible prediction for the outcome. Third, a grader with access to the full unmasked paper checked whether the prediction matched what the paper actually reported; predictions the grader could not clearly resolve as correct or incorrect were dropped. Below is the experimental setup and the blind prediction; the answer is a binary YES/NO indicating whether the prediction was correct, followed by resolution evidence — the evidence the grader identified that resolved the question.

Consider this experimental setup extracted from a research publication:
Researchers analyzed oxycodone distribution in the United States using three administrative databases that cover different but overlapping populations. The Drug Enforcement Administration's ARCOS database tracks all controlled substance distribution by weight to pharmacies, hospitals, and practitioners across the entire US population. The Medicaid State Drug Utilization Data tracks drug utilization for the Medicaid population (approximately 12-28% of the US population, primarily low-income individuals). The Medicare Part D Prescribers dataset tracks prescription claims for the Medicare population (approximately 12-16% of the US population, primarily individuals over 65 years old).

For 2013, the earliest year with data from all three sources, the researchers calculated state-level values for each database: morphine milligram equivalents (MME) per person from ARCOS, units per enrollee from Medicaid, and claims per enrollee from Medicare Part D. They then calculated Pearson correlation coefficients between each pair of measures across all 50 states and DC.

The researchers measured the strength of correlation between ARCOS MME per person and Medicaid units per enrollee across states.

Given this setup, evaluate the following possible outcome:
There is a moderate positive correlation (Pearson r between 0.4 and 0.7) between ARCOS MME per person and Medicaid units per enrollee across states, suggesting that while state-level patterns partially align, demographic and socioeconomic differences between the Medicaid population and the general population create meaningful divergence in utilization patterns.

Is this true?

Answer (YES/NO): YES